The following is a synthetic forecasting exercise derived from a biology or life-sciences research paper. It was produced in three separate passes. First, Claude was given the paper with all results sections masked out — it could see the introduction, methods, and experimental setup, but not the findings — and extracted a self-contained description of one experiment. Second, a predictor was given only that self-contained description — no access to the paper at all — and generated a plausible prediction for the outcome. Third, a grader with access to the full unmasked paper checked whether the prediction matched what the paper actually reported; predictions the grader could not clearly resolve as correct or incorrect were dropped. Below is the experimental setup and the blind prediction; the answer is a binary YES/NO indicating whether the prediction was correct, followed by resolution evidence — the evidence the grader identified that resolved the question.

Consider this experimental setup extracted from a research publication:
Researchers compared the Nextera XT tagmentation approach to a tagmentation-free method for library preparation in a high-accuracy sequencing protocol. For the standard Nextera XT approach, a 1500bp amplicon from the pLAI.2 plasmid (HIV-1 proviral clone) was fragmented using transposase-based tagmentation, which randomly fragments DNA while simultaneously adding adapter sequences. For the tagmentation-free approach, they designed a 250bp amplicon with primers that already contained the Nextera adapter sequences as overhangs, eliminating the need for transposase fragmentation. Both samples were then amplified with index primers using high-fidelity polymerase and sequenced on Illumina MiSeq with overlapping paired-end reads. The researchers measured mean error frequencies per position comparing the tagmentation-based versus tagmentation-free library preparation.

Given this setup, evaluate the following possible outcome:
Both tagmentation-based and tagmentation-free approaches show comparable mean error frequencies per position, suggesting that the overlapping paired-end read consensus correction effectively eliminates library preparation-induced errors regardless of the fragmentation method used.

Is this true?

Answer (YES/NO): YES